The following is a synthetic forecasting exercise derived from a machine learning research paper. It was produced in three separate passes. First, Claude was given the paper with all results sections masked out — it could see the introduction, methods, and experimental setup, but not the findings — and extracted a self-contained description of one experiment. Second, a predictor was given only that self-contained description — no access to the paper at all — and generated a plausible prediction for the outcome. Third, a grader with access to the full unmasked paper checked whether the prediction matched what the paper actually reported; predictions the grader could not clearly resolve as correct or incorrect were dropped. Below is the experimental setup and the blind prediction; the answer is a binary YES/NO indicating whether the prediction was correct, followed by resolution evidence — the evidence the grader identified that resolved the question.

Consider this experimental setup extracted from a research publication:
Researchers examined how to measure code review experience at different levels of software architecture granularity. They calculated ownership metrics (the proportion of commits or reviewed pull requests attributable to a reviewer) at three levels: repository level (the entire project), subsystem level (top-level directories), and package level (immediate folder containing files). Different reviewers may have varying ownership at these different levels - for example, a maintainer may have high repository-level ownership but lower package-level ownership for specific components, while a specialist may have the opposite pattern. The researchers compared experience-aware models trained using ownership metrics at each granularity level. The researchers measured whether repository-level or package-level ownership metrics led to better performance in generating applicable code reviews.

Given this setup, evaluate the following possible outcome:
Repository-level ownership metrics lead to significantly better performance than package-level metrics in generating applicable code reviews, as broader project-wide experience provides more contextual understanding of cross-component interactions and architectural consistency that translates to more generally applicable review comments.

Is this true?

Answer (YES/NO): NO